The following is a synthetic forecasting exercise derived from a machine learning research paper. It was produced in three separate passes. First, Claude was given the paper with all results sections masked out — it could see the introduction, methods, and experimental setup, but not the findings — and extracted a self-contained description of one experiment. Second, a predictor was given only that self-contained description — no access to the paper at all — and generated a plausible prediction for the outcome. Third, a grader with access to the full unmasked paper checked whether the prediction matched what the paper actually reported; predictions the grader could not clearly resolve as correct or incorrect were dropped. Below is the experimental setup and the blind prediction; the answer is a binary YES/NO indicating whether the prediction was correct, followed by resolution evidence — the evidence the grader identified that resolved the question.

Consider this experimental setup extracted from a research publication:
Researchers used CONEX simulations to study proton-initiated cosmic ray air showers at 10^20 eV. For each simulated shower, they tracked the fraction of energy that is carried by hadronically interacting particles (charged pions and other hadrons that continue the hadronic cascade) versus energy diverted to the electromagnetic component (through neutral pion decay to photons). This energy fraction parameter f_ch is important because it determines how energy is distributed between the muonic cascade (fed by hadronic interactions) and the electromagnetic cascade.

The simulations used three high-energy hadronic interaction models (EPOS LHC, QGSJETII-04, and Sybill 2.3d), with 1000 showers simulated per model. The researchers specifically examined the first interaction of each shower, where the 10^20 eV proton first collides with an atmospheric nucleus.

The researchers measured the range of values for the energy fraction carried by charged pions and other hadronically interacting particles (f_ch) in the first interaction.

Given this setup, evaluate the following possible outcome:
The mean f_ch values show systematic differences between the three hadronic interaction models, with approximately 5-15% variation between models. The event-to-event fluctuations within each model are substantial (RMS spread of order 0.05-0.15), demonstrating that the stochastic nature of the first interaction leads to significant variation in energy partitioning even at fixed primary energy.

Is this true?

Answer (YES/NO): NO